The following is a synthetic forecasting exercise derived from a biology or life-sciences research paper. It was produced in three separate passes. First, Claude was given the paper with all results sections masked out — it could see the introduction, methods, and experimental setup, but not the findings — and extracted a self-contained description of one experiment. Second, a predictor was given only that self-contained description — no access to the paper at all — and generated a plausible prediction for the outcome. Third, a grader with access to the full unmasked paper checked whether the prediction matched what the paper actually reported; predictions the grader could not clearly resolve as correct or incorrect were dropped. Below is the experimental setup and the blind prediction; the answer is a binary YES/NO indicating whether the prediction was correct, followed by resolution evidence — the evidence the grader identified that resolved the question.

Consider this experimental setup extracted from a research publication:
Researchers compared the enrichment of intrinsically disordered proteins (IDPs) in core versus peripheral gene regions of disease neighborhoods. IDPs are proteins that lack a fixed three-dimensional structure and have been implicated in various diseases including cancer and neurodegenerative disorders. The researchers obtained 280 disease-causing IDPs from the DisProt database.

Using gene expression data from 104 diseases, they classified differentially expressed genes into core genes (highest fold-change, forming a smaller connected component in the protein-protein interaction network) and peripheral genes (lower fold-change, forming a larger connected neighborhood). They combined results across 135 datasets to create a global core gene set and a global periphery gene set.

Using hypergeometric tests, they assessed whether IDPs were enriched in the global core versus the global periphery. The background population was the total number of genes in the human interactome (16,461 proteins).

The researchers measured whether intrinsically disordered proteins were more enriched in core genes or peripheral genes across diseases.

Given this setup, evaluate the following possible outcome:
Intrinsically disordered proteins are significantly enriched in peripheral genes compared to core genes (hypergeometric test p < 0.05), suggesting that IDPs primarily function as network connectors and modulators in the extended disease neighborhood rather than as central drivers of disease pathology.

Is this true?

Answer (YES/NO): NO